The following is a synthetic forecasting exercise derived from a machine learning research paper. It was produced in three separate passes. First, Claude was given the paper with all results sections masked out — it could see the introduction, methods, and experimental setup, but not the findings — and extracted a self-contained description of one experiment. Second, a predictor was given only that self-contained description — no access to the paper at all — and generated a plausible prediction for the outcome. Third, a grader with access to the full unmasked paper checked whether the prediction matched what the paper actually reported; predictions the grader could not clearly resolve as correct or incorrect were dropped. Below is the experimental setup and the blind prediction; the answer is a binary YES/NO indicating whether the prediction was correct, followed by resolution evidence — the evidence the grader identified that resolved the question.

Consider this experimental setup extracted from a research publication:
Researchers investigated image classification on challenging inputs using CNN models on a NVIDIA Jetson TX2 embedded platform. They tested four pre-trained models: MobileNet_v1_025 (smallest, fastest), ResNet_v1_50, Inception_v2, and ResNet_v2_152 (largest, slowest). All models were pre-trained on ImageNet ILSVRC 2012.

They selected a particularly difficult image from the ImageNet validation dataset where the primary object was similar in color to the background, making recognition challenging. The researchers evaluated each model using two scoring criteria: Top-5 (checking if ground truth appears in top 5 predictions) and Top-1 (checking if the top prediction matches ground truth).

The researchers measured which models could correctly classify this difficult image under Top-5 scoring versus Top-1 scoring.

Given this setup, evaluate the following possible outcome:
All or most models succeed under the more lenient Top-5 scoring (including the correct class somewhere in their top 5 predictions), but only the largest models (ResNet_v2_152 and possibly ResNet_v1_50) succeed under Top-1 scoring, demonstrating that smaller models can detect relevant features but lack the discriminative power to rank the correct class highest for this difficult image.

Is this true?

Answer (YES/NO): NO